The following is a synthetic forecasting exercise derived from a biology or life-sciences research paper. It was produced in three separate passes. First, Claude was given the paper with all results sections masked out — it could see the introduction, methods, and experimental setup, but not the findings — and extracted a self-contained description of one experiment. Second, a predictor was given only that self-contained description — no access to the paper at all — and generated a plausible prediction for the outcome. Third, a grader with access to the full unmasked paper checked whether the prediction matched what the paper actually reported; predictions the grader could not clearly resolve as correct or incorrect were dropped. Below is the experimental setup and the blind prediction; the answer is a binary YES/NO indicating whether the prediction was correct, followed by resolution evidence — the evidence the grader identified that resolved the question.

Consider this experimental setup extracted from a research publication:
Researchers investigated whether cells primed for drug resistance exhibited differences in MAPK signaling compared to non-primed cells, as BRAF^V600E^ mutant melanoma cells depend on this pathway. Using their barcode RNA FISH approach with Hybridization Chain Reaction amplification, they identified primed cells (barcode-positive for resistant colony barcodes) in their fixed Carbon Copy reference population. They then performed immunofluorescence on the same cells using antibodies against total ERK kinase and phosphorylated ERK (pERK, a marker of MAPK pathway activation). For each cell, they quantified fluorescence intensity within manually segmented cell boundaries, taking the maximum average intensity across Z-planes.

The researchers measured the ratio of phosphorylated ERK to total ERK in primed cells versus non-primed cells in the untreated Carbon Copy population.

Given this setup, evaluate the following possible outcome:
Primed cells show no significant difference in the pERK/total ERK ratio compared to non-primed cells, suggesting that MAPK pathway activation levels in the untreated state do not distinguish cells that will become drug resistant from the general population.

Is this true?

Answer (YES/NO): YES